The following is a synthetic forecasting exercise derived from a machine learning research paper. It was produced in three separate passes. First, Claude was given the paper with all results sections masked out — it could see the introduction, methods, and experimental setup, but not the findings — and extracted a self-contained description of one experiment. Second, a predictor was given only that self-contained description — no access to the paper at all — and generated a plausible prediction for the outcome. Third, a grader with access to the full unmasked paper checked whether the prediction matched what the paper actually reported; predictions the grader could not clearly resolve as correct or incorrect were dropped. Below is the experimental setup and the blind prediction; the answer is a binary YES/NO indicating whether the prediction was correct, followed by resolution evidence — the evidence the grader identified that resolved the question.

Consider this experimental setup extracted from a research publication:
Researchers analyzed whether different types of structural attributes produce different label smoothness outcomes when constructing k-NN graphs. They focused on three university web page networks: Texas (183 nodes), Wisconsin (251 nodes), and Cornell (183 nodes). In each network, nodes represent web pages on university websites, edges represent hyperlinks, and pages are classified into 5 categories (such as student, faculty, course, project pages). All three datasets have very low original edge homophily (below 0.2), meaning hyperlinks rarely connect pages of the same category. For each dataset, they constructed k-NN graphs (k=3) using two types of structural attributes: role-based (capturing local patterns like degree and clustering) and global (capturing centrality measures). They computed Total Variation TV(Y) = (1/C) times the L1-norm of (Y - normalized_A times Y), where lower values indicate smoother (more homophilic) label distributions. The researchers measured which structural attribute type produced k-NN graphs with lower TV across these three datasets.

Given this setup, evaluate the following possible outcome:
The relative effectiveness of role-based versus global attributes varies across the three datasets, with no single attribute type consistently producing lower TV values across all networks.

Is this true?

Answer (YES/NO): NO